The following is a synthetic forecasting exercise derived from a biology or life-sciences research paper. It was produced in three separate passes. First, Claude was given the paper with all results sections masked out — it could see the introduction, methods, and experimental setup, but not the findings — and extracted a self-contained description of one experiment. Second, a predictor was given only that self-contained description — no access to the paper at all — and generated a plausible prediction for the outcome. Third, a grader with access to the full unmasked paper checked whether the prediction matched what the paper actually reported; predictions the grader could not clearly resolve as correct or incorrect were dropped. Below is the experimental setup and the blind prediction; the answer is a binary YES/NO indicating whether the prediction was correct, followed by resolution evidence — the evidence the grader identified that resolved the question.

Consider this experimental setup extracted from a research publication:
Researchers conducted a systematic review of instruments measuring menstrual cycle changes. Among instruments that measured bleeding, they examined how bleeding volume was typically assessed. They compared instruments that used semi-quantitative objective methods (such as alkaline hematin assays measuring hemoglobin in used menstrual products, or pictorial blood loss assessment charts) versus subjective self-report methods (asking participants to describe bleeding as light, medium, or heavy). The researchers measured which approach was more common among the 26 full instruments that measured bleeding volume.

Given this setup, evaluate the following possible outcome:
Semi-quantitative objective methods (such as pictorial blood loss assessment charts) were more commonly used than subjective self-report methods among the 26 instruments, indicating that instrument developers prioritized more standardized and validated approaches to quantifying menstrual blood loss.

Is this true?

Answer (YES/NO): NO